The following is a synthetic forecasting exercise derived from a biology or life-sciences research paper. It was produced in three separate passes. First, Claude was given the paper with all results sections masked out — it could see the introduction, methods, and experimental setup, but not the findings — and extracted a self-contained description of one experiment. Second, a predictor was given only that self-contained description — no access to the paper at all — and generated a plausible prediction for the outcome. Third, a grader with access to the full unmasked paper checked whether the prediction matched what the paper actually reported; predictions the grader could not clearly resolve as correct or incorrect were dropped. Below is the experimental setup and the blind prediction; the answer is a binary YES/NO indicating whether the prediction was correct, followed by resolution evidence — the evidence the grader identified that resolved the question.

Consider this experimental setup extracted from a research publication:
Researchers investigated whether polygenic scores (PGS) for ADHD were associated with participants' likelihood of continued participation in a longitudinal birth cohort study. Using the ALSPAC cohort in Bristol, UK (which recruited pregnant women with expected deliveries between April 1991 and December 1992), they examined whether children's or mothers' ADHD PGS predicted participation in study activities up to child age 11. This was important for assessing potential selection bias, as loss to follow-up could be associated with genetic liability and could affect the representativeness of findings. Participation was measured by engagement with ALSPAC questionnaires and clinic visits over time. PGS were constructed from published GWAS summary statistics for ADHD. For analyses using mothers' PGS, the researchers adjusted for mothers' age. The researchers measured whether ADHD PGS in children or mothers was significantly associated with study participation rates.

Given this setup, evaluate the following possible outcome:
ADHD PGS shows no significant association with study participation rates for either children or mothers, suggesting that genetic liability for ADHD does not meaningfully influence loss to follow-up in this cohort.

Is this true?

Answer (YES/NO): NO